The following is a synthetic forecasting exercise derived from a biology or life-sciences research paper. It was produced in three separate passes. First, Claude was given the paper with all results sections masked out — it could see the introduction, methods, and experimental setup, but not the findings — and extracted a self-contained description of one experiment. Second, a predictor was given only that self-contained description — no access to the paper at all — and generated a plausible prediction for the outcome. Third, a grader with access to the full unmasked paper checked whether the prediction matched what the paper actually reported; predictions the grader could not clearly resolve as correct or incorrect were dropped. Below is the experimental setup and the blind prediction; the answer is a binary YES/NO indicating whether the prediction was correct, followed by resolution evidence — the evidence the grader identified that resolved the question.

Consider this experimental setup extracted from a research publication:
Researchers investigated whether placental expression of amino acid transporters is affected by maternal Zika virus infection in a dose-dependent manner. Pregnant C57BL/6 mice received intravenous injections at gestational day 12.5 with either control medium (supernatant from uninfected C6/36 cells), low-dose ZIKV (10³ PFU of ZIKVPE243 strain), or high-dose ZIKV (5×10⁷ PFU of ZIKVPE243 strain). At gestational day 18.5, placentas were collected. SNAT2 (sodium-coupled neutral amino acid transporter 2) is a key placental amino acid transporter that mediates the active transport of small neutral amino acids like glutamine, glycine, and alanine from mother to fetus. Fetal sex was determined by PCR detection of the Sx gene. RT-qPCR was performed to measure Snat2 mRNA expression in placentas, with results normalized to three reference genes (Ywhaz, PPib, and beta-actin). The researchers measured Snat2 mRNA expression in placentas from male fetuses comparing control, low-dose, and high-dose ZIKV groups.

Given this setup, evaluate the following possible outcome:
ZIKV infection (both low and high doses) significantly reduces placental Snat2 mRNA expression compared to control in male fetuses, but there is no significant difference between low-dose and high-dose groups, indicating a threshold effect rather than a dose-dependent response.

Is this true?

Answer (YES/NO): NO